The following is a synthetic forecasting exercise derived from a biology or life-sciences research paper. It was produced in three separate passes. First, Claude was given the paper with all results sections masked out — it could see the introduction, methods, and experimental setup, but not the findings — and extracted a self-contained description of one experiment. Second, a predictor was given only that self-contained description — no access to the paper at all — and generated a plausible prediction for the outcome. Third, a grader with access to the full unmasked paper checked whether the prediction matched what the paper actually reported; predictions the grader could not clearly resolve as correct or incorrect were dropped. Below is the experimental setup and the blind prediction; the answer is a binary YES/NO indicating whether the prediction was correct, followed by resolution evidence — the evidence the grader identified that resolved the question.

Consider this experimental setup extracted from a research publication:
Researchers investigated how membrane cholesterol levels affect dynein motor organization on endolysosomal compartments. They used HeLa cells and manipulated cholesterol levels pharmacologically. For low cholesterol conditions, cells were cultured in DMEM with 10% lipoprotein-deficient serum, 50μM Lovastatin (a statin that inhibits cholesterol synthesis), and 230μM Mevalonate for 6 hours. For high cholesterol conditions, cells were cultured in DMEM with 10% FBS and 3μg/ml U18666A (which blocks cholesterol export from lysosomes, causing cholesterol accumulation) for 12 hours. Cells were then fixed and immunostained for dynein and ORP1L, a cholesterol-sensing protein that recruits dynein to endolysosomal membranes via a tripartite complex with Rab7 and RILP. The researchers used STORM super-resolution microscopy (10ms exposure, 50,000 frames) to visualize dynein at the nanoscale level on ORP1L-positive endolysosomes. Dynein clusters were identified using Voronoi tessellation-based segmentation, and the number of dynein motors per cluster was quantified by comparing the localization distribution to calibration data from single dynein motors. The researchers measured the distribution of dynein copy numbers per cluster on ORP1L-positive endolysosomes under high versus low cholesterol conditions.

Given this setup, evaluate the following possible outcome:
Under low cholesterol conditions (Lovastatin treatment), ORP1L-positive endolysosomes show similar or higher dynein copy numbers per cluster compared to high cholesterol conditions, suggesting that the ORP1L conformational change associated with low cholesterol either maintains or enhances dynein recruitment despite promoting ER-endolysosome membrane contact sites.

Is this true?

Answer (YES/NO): NO